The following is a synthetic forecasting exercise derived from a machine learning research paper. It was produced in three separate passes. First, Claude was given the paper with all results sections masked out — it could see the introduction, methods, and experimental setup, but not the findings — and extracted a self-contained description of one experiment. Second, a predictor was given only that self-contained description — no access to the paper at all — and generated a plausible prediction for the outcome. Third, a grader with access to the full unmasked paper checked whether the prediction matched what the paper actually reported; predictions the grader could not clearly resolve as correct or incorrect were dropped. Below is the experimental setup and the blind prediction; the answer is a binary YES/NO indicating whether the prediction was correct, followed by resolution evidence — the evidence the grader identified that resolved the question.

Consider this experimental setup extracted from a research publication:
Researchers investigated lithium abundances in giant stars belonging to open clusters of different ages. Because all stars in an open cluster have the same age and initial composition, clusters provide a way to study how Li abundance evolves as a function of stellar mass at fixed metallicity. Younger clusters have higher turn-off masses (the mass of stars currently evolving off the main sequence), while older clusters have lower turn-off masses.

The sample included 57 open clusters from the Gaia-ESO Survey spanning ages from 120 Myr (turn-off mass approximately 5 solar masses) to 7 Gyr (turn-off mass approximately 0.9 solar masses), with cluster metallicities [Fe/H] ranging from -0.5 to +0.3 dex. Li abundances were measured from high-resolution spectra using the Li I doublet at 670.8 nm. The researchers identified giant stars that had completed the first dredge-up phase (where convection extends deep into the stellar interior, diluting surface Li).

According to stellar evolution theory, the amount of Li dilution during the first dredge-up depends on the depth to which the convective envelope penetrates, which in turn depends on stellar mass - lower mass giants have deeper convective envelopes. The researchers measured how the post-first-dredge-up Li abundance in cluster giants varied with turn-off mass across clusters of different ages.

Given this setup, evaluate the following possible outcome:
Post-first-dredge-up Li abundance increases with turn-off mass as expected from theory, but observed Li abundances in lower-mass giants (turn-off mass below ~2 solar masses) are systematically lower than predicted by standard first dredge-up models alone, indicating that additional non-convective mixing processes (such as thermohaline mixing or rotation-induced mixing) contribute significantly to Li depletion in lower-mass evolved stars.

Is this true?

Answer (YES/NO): YES